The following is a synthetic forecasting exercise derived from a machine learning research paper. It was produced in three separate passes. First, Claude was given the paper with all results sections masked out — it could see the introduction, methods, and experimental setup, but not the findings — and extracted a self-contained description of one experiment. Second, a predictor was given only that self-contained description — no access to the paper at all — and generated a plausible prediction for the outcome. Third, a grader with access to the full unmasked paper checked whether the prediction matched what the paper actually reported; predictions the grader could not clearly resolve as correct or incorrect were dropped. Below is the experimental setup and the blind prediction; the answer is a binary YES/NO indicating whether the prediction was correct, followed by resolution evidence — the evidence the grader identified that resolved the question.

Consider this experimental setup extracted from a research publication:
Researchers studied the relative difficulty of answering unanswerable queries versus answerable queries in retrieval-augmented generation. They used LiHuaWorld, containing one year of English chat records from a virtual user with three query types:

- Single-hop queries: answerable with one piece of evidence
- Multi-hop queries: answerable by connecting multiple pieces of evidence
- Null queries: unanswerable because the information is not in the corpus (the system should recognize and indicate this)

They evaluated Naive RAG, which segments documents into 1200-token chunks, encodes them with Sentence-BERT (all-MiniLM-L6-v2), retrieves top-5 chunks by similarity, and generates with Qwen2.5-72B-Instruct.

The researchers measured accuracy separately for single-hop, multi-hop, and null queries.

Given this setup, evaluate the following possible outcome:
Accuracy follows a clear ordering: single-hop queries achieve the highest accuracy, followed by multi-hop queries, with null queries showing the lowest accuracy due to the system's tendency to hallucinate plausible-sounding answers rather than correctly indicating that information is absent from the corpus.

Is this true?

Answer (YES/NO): NO